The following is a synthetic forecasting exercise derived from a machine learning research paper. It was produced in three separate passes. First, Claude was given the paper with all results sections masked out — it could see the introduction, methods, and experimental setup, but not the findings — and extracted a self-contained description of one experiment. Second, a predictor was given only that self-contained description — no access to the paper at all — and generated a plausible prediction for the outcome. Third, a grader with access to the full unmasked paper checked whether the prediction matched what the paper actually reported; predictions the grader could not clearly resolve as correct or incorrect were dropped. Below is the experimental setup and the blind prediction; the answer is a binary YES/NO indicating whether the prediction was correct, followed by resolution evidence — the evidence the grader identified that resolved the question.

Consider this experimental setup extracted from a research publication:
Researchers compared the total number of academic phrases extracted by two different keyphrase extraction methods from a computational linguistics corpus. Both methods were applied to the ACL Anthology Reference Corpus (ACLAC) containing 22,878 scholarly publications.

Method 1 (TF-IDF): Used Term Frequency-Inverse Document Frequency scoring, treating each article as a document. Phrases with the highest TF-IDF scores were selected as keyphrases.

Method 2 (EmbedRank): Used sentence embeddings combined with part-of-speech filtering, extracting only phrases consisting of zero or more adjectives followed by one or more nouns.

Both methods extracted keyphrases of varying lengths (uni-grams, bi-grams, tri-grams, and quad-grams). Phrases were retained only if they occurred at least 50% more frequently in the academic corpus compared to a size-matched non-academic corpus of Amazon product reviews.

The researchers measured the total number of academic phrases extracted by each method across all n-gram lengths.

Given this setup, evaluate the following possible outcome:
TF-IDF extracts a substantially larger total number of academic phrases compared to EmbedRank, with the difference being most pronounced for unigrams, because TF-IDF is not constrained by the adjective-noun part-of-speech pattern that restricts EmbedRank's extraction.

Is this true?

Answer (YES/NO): NO